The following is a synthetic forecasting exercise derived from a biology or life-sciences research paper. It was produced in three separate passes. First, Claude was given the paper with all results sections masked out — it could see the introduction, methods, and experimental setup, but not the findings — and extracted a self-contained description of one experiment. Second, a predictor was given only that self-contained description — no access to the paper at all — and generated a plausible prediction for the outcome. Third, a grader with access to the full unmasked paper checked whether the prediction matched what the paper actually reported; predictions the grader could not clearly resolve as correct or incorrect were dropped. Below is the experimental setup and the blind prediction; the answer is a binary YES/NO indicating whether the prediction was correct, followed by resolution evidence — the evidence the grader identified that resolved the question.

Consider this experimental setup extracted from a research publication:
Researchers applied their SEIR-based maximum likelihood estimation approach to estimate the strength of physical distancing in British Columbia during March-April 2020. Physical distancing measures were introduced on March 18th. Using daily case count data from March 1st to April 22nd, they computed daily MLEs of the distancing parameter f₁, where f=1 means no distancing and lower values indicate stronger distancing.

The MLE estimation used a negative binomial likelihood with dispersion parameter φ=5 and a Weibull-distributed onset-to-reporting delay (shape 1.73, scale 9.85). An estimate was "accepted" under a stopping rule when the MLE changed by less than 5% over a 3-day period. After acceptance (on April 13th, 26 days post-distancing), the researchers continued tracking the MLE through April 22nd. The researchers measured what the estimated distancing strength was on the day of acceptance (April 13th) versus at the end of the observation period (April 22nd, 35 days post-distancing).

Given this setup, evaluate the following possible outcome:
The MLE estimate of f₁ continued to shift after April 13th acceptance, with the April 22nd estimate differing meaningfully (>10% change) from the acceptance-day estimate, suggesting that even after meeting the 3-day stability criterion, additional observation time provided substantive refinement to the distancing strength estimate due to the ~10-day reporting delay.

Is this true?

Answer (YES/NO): YES